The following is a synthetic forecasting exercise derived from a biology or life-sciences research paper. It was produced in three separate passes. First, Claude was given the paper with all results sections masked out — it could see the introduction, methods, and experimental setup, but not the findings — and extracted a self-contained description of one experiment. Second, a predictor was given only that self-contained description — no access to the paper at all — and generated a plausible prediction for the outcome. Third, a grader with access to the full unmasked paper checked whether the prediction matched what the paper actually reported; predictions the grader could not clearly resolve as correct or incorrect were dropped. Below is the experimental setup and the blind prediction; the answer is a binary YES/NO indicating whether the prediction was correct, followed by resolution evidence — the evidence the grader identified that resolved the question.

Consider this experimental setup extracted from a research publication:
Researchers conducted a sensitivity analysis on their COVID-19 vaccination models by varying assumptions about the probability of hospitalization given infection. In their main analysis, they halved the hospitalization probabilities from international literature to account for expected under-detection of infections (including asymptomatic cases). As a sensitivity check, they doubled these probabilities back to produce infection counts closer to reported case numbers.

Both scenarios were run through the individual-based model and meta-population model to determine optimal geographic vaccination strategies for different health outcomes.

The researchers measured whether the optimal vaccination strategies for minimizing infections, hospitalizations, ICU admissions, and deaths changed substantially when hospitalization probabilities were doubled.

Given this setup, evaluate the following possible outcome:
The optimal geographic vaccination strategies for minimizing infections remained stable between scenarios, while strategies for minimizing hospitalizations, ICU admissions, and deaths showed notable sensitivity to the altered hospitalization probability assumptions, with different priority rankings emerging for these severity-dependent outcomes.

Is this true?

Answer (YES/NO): NO